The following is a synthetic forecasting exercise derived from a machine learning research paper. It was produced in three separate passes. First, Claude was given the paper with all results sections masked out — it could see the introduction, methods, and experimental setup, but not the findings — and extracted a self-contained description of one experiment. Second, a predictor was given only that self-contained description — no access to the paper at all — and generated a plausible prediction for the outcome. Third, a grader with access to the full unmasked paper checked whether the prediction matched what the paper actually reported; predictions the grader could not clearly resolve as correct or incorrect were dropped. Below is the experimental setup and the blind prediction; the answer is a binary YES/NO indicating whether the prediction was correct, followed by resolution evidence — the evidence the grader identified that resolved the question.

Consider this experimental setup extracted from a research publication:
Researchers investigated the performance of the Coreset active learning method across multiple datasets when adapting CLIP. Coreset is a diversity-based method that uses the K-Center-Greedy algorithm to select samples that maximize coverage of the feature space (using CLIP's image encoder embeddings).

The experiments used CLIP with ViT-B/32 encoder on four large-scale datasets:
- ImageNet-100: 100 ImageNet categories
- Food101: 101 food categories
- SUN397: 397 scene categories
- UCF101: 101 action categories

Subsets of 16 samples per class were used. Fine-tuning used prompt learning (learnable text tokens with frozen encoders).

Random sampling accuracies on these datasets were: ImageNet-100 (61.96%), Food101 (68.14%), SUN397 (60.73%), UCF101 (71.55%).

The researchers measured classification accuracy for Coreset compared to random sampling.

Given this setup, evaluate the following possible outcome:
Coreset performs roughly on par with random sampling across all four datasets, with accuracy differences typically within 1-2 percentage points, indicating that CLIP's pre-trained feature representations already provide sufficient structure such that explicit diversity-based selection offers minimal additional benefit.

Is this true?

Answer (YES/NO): NO